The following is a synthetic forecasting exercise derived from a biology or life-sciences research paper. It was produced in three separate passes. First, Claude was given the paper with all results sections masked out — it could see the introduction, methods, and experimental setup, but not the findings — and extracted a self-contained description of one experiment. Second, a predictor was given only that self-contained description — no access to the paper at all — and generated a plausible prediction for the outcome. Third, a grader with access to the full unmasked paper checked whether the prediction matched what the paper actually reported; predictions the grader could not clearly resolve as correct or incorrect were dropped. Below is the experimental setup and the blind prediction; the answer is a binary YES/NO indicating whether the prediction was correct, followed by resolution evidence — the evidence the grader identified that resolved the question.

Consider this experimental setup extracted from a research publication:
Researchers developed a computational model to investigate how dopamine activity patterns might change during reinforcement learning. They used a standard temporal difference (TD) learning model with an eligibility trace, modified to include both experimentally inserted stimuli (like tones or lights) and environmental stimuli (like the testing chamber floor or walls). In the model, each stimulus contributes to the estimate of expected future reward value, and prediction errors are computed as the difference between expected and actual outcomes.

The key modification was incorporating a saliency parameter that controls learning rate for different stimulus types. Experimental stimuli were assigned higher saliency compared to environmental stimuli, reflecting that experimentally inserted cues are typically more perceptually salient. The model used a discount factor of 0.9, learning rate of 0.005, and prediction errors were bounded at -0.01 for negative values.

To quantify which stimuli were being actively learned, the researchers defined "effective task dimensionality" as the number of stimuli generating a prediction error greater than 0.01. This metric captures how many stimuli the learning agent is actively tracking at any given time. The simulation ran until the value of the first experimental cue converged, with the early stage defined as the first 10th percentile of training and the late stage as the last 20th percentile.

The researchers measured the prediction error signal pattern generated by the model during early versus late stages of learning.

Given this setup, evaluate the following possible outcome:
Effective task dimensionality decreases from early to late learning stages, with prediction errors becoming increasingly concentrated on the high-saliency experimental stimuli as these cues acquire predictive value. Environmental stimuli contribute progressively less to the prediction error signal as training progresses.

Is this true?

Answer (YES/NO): YES